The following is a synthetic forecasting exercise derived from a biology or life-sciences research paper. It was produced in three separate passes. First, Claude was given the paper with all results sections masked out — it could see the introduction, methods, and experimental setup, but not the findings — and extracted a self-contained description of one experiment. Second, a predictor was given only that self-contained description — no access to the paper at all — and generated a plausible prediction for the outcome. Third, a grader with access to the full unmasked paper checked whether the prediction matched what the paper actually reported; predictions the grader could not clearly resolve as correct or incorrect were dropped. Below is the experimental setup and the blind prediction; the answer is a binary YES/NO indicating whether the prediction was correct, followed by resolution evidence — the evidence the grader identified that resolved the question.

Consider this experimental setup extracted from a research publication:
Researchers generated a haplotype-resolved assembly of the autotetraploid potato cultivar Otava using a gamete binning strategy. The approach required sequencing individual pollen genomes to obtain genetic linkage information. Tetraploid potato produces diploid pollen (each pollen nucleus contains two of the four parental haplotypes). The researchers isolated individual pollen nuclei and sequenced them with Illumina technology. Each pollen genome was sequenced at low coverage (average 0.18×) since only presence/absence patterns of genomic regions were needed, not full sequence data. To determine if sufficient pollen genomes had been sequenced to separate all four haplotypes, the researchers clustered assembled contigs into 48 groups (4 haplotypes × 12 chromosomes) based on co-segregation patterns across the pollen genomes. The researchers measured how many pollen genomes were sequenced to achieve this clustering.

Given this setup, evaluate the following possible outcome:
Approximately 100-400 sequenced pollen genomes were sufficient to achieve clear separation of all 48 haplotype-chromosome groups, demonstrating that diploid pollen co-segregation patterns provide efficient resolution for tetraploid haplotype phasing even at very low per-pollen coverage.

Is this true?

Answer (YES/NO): NO